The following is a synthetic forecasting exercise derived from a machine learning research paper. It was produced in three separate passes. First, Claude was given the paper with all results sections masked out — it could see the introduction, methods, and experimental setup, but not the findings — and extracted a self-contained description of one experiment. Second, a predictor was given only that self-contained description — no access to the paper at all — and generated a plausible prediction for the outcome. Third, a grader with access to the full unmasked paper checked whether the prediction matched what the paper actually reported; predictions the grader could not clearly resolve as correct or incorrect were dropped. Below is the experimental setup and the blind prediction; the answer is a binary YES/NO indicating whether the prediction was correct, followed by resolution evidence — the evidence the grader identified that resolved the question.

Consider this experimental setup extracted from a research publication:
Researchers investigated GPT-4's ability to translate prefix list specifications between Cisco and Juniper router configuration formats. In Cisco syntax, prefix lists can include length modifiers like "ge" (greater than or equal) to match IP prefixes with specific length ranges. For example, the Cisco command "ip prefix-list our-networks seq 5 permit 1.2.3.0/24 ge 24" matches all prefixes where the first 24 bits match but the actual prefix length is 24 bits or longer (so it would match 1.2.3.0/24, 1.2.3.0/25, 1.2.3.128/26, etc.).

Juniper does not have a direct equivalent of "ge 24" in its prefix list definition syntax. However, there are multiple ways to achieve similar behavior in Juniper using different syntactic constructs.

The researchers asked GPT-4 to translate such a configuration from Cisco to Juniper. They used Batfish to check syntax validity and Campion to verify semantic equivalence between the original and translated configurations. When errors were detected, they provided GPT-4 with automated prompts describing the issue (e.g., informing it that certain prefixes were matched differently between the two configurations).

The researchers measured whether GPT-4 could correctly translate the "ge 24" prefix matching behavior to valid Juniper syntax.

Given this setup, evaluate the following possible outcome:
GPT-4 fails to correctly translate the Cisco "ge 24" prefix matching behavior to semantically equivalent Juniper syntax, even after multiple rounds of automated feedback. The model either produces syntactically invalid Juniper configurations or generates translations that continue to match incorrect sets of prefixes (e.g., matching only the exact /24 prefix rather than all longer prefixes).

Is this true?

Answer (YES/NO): NO